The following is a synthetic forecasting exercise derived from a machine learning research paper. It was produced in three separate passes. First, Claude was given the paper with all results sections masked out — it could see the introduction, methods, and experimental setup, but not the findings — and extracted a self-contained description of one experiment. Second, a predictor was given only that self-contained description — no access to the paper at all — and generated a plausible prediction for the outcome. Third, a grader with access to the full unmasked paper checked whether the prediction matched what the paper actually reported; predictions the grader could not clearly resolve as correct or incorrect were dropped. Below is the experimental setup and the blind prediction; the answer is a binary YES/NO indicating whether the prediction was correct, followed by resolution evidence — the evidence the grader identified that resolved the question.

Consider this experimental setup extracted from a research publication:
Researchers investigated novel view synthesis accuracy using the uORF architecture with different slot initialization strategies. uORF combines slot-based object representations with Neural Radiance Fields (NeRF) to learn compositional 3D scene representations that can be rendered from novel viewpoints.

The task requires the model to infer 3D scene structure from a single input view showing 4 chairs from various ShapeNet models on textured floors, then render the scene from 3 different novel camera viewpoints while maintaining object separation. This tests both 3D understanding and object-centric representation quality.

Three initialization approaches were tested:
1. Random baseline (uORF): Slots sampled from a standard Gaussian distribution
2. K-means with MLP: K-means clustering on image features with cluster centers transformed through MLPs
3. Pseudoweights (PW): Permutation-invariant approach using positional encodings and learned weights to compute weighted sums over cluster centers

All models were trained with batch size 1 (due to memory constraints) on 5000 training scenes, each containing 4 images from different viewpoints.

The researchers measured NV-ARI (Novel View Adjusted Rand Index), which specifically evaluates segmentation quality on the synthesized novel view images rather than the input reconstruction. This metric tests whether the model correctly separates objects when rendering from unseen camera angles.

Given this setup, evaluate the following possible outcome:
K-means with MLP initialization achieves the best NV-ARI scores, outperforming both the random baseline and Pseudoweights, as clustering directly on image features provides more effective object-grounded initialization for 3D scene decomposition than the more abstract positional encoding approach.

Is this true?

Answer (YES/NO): YES